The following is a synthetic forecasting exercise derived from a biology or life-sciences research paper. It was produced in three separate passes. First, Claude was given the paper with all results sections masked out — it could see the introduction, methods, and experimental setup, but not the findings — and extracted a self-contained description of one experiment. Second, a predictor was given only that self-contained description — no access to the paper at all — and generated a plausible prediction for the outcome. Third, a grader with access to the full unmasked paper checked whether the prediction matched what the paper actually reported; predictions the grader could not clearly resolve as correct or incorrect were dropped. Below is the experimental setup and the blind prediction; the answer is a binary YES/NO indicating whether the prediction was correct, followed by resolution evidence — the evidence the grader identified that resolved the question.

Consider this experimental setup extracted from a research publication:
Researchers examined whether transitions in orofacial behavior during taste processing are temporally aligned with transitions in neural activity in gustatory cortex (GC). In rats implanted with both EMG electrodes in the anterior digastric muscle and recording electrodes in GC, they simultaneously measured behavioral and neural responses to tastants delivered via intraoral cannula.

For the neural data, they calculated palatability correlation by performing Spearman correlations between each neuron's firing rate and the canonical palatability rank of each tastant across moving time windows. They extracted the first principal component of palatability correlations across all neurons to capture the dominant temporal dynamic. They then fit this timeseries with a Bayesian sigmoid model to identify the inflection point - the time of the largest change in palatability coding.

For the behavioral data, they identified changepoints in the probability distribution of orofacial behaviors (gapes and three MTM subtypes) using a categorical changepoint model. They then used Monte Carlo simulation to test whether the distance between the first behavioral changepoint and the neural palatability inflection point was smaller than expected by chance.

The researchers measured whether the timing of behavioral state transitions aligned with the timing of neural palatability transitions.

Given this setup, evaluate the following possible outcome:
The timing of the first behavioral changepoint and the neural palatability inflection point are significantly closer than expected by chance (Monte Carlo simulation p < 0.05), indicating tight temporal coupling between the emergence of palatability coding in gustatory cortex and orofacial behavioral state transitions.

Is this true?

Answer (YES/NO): YES